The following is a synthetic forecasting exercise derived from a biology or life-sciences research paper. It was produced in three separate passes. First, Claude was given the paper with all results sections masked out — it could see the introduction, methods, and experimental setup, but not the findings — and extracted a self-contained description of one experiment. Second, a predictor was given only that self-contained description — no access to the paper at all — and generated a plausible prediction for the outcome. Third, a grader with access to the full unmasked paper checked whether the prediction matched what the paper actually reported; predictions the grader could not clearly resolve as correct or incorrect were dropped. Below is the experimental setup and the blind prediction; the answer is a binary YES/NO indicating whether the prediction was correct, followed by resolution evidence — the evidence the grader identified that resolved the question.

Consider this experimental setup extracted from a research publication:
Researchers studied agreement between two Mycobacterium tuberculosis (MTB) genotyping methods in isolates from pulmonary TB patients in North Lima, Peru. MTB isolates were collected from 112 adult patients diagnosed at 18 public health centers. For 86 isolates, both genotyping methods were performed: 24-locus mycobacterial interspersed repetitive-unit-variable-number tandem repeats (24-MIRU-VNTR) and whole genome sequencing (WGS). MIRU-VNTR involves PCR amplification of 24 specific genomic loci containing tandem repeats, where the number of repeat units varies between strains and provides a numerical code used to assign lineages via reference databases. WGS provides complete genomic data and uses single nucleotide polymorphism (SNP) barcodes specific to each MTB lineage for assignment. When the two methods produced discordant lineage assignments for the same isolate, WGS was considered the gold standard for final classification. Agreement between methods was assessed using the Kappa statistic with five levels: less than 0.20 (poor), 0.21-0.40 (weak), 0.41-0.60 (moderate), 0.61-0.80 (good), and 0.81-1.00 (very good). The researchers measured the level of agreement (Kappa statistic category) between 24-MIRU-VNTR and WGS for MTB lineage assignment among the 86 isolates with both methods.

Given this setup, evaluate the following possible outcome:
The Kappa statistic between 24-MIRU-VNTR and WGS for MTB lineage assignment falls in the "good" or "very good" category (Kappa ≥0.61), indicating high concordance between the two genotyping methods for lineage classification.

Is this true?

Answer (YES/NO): YES